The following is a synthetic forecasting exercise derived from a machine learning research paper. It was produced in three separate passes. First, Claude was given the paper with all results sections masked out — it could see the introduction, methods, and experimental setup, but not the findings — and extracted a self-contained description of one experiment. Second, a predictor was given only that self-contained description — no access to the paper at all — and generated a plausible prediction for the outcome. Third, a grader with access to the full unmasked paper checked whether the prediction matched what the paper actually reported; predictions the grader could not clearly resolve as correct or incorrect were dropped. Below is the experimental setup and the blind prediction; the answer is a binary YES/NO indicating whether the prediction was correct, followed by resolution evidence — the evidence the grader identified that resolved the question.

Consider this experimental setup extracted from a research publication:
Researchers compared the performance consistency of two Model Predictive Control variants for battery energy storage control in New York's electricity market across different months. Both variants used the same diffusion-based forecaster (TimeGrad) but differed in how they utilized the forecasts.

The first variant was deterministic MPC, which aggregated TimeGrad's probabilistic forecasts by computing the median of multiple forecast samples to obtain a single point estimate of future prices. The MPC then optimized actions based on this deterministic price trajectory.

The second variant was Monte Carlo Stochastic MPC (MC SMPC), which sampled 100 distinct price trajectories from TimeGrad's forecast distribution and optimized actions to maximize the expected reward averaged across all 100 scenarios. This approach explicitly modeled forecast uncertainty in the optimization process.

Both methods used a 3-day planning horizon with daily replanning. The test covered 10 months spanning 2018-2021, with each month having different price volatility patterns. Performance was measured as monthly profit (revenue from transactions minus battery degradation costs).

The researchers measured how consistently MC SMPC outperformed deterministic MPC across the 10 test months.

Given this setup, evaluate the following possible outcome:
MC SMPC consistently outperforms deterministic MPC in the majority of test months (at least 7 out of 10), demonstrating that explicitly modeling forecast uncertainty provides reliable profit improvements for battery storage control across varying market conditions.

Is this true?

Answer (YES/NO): YES